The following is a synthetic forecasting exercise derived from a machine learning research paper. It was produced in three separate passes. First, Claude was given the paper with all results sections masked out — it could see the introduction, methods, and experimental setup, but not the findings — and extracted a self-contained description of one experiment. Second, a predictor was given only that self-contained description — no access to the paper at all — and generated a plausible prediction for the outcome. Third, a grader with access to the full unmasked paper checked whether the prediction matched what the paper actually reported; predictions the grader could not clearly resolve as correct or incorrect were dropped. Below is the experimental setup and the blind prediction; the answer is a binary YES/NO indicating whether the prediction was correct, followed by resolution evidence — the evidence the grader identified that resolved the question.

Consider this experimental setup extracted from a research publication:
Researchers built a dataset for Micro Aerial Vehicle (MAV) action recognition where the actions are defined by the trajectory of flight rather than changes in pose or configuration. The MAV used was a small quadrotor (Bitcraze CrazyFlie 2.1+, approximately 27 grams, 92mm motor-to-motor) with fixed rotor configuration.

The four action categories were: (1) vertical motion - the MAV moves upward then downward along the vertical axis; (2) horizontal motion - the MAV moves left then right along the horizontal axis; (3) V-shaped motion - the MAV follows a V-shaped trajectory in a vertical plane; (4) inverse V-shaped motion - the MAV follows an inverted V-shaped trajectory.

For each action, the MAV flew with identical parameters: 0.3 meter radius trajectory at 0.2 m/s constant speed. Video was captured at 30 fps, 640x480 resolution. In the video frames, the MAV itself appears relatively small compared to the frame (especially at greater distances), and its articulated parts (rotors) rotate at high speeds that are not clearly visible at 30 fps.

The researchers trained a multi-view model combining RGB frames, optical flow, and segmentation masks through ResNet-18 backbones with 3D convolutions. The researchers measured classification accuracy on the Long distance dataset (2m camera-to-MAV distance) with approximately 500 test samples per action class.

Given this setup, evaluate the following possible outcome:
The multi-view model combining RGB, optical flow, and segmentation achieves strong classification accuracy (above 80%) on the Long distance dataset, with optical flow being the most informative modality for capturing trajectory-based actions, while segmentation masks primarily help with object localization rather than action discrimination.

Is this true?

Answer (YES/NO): NO